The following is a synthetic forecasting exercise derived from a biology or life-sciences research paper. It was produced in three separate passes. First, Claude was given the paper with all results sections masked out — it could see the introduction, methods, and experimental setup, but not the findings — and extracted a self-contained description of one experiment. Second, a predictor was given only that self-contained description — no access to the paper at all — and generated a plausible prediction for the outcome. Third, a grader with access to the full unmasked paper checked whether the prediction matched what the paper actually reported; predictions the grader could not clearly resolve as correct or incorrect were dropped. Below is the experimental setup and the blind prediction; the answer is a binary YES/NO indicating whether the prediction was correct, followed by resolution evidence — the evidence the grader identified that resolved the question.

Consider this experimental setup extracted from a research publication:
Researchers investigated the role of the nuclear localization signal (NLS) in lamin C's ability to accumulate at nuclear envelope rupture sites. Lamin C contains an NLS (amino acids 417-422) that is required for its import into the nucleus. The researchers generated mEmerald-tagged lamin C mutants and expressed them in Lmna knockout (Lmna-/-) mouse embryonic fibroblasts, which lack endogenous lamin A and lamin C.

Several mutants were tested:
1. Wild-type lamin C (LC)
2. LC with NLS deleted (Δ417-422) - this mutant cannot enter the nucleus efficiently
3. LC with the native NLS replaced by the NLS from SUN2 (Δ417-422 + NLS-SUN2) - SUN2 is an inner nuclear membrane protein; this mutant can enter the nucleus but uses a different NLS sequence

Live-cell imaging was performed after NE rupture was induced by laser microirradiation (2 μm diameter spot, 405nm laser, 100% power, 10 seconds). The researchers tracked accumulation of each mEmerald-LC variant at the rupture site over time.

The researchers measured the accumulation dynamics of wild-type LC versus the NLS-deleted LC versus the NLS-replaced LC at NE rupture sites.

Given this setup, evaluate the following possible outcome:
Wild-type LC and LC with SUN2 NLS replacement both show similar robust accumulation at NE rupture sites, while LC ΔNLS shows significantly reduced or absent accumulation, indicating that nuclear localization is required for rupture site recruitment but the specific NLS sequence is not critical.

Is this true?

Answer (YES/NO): YES